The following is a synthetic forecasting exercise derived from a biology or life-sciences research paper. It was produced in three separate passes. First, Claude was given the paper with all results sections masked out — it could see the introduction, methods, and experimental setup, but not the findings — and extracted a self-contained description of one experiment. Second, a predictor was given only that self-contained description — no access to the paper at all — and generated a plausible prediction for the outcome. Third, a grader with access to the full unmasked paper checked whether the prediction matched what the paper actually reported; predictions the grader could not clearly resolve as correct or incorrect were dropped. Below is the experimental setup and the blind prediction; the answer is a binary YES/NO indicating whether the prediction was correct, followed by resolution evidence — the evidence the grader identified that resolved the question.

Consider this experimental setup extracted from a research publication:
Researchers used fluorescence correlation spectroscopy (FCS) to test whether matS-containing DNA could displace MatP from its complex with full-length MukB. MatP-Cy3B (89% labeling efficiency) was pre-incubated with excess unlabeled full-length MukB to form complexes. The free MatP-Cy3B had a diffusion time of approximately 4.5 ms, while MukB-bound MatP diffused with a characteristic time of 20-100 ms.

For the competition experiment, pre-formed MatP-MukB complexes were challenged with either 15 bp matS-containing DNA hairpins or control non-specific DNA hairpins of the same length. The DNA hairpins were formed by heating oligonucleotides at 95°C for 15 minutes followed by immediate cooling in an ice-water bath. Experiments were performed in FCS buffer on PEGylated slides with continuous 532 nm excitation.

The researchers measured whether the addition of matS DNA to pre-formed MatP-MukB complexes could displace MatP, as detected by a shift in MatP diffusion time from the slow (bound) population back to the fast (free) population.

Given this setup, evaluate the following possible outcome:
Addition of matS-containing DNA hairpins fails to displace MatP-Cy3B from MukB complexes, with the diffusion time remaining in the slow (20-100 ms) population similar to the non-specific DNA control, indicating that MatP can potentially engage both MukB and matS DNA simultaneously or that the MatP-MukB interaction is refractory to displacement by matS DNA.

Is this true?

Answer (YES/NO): NO